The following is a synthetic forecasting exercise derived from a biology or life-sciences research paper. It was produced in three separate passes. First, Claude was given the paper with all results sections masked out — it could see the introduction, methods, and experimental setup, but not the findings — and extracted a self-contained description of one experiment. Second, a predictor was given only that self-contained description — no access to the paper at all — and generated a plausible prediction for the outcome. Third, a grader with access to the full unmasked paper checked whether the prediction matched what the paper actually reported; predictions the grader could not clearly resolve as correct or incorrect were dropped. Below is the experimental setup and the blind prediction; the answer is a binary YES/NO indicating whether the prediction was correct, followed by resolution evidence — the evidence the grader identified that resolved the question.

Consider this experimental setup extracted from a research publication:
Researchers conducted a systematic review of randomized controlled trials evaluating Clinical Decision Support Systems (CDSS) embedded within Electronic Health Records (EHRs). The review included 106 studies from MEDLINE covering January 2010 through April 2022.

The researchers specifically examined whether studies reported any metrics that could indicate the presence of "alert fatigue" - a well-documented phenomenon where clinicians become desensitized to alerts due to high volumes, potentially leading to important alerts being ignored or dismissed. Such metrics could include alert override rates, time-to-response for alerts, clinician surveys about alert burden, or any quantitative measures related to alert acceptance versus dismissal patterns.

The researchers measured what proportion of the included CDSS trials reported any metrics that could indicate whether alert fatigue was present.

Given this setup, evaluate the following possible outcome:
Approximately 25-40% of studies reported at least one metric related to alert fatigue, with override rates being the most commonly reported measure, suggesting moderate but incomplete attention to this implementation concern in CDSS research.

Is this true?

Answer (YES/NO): NO